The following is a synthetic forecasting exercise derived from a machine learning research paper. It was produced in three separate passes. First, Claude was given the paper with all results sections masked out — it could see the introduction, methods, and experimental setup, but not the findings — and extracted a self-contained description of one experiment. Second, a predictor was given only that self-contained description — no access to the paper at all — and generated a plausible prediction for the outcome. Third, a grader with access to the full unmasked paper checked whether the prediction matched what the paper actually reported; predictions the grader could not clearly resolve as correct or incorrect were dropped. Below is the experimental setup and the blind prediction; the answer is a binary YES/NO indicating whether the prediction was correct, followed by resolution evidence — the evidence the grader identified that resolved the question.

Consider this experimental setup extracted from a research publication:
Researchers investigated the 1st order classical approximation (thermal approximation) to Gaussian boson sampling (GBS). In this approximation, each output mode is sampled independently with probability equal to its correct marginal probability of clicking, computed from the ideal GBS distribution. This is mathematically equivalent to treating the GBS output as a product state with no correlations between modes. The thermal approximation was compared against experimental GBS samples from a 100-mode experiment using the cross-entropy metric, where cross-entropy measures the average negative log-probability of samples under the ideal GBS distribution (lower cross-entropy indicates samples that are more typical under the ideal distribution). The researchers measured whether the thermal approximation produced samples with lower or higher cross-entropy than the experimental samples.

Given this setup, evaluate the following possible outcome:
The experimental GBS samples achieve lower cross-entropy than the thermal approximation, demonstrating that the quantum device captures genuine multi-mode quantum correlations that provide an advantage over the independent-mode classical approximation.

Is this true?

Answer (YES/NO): YES